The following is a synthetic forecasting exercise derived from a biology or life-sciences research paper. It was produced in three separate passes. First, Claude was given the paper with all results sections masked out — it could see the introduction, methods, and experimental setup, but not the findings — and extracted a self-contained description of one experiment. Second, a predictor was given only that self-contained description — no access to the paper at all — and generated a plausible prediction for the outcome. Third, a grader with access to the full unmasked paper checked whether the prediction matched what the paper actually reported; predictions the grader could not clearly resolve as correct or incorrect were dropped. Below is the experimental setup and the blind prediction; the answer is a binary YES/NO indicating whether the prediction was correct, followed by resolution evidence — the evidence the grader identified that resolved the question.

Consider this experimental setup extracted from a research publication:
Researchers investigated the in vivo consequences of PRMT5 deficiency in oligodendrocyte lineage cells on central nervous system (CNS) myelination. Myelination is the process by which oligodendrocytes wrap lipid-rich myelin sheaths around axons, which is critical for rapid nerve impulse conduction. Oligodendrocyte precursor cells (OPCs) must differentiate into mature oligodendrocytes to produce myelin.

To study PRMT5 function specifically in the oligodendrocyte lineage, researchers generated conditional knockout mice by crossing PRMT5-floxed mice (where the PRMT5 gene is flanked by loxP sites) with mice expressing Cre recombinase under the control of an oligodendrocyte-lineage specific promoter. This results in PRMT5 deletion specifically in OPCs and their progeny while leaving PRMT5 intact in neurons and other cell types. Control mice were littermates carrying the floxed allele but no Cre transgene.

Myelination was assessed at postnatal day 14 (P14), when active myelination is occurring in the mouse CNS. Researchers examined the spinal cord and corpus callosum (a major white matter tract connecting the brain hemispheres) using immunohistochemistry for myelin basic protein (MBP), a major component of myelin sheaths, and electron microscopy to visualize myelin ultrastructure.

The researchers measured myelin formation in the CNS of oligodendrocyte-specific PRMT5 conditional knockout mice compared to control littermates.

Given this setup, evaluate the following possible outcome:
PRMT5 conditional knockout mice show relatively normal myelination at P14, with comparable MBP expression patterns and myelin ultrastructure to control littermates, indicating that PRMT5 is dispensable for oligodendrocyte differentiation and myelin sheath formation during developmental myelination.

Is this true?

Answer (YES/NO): NO